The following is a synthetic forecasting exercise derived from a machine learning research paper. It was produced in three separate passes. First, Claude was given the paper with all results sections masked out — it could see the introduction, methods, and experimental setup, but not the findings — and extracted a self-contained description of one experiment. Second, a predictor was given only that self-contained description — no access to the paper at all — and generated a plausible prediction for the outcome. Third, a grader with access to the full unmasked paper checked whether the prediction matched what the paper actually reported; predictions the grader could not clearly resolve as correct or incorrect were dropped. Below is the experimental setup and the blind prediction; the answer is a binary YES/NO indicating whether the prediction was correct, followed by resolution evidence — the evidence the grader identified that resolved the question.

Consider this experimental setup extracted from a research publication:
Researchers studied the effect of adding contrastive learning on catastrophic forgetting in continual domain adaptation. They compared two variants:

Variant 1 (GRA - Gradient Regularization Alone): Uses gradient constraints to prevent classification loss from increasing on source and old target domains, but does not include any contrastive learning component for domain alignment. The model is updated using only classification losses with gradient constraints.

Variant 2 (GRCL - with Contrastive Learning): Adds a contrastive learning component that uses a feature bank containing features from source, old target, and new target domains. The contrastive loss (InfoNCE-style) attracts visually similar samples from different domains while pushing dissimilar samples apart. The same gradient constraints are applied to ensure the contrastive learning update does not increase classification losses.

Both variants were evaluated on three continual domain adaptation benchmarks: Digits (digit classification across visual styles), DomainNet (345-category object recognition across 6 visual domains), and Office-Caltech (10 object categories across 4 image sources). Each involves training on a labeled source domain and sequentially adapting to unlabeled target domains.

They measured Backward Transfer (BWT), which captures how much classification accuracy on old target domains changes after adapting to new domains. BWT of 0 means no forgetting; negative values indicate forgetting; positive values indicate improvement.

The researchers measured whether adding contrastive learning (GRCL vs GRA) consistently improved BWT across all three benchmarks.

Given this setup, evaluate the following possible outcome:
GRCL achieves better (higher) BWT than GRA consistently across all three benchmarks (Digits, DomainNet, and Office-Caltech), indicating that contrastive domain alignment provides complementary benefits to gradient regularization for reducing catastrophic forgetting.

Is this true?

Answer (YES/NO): NO